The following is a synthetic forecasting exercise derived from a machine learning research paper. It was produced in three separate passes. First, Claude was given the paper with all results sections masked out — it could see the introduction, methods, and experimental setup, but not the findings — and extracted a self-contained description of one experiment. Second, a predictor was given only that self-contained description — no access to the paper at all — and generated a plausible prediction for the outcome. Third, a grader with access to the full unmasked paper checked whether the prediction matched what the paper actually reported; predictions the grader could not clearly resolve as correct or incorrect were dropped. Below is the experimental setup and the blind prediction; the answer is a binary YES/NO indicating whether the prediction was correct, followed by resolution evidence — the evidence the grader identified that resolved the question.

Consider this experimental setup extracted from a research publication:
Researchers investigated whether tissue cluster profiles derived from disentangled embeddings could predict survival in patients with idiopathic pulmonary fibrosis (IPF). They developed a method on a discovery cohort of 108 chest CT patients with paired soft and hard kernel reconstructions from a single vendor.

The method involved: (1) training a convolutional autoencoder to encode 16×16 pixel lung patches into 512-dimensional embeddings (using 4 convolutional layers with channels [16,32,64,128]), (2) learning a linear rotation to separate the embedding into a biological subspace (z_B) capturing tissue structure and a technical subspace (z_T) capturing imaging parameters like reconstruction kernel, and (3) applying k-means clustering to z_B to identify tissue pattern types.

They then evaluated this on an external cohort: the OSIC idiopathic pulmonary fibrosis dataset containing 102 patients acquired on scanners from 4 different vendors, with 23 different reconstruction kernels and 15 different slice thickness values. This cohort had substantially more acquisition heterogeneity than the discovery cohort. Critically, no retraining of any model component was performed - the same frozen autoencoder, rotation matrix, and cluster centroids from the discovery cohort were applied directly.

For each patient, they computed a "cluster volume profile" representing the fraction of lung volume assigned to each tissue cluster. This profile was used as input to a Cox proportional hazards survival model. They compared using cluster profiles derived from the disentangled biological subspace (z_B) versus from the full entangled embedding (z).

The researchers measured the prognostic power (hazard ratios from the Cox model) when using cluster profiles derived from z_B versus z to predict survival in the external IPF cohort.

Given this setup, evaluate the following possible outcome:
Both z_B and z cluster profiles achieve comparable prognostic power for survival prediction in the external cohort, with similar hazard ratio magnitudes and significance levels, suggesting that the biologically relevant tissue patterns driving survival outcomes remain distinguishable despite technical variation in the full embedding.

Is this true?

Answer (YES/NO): NO